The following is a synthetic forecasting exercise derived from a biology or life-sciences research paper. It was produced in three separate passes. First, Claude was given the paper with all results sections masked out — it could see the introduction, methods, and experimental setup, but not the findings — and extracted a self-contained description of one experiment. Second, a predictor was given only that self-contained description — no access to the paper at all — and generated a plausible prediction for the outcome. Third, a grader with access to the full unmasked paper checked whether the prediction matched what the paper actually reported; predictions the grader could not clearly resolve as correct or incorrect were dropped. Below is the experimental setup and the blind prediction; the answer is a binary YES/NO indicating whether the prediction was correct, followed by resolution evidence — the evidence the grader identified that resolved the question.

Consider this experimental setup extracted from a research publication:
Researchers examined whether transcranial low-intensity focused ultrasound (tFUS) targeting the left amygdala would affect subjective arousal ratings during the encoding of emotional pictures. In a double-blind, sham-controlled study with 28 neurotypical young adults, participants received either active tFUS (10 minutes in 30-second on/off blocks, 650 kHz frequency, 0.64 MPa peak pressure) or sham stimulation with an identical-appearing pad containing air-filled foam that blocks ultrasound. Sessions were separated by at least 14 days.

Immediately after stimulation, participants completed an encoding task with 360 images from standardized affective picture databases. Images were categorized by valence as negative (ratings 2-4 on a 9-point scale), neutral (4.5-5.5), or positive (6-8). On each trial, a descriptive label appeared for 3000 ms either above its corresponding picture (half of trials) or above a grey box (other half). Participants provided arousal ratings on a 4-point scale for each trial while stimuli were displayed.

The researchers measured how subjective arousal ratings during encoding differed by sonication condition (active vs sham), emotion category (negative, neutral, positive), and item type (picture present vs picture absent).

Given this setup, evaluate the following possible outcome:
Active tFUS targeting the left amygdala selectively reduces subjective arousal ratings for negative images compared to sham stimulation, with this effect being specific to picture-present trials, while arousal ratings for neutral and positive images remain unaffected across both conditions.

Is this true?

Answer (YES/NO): NO